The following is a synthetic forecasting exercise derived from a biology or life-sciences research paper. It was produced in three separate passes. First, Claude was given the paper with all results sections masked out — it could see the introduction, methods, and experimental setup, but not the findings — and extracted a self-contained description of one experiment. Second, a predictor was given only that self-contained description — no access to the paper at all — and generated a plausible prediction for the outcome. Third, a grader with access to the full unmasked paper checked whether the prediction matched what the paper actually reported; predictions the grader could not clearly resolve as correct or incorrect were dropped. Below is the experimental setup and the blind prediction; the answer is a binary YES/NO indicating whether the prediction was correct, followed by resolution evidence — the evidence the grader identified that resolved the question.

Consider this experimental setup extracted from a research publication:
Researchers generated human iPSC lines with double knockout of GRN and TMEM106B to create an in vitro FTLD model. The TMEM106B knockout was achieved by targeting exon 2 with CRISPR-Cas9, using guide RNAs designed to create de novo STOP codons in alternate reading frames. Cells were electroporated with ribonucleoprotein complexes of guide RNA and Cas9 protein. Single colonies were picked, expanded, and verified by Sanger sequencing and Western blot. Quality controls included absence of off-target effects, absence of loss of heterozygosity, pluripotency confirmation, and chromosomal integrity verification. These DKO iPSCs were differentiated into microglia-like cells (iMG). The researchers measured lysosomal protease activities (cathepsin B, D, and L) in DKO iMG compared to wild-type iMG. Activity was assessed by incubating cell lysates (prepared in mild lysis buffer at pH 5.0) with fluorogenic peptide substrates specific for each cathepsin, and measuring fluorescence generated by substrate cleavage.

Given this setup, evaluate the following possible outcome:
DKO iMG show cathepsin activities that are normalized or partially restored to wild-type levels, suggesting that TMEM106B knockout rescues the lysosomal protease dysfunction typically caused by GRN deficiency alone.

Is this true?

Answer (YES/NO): NO